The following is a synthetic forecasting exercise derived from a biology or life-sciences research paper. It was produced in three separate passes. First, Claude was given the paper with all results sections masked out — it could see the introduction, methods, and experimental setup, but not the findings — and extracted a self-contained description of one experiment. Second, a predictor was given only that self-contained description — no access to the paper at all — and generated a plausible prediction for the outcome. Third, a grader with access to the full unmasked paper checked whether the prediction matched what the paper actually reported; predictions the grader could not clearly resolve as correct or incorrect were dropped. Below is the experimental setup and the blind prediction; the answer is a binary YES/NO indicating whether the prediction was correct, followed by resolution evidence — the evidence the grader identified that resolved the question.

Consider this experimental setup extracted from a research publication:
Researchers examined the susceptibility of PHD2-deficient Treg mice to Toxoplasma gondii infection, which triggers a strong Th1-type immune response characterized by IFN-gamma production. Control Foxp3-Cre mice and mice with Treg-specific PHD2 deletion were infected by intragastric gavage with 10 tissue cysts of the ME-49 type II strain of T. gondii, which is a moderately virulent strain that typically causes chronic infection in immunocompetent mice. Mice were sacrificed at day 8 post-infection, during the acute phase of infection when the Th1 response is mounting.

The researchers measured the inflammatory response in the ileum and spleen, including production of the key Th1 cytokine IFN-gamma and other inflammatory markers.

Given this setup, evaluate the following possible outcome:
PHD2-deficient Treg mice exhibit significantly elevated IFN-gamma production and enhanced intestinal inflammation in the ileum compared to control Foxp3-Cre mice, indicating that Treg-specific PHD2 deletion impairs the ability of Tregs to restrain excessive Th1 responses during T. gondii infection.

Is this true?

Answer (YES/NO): YES